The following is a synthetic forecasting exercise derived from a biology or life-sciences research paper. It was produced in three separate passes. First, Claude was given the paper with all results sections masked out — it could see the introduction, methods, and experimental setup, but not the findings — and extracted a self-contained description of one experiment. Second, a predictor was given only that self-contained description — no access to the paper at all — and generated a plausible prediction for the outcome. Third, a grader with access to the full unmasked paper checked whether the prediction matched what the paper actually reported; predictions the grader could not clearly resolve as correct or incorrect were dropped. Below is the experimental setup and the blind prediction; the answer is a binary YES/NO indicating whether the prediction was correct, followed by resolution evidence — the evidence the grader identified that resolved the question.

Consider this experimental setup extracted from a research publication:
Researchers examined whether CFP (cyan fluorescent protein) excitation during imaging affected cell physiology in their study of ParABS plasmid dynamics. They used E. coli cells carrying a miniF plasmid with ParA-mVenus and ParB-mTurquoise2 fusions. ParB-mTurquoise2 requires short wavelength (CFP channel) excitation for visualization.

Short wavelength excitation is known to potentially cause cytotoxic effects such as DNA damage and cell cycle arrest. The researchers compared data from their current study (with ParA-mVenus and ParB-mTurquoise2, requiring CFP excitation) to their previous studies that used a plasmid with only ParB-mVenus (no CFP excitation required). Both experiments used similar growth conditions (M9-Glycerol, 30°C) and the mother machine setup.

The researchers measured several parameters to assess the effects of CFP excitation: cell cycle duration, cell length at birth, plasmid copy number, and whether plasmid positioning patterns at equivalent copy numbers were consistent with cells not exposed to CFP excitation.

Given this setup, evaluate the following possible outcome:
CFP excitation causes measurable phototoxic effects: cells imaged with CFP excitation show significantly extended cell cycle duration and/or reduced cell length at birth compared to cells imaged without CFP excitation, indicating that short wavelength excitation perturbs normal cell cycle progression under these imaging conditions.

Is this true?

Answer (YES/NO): NO